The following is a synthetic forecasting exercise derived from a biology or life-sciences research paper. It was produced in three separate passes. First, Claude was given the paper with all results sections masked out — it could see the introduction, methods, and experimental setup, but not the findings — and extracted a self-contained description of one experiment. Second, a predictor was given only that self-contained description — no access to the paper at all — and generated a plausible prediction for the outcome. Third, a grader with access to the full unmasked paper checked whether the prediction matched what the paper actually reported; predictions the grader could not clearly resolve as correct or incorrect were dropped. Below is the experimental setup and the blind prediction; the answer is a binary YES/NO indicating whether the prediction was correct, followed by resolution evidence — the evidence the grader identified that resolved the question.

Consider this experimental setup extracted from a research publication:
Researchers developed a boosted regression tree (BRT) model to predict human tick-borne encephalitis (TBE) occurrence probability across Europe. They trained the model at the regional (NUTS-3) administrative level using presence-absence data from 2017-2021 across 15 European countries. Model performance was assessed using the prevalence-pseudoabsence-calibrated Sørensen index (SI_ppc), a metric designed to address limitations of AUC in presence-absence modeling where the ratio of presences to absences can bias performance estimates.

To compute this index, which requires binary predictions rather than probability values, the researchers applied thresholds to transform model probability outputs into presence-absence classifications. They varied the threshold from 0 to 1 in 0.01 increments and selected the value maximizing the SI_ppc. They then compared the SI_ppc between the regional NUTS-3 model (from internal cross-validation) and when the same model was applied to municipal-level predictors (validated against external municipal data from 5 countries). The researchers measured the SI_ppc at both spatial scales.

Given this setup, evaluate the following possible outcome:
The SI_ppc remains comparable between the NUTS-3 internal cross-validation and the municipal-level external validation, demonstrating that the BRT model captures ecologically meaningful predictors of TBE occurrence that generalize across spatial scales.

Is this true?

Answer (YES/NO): NO